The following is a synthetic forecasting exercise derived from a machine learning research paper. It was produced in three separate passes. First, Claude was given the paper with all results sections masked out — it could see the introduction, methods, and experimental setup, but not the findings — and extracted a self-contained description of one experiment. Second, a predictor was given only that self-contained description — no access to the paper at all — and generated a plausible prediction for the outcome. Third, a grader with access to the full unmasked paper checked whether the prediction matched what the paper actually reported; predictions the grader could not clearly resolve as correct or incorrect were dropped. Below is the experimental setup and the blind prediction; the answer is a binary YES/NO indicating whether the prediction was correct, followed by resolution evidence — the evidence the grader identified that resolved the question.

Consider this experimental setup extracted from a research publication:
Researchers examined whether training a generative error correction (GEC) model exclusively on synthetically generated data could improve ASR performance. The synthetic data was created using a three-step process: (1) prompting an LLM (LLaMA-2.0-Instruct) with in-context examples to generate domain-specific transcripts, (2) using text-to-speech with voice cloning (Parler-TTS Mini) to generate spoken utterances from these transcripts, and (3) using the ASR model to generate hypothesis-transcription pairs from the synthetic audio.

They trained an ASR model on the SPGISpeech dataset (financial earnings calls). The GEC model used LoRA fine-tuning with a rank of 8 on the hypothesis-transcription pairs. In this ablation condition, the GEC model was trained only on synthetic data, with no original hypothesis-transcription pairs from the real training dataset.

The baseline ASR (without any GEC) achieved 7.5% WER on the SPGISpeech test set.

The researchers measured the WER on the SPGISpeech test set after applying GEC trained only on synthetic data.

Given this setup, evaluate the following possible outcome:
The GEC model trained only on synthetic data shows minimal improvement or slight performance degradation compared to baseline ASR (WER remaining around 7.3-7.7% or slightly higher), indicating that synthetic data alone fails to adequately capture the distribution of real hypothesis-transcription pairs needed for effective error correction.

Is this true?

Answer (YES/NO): YES